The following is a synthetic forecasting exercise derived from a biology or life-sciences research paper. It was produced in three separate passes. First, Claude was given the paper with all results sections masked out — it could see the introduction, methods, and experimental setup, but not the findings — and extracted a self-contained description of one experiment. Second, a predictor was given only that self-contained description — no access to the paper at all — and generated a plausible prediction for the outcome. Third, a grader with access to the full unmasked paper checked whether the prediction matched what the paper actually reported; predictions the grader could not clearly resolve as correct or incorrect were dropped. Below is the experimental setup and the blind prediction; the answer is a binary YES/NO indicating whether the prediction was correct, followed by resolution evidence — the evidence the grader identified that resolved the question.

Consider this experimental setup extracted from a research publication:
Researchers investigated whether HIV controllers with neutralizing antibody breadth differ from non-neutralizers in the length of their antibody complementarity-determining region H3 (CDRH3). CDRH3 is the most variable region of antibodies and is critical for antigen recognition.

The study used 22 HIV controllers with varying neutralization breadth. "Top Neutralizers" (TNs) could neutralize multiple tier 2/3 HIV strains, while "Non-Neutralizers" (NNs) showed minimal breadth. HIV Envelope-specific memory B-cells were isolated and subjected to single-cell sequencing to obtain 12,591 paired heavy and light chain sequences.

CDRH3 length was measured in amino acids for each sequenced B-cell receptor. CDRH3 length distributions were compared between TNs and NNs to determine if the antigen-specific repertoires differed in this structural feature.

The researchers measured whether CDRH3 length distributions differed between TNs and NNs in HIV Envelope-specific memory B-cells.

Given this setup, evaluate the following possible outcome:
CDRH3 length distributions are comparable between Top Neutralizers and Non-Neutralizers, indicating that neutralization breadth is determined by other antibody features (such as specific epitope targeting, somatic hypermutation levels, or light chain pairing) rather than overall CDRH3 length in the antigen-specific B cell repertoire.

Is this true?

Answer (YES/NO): YES